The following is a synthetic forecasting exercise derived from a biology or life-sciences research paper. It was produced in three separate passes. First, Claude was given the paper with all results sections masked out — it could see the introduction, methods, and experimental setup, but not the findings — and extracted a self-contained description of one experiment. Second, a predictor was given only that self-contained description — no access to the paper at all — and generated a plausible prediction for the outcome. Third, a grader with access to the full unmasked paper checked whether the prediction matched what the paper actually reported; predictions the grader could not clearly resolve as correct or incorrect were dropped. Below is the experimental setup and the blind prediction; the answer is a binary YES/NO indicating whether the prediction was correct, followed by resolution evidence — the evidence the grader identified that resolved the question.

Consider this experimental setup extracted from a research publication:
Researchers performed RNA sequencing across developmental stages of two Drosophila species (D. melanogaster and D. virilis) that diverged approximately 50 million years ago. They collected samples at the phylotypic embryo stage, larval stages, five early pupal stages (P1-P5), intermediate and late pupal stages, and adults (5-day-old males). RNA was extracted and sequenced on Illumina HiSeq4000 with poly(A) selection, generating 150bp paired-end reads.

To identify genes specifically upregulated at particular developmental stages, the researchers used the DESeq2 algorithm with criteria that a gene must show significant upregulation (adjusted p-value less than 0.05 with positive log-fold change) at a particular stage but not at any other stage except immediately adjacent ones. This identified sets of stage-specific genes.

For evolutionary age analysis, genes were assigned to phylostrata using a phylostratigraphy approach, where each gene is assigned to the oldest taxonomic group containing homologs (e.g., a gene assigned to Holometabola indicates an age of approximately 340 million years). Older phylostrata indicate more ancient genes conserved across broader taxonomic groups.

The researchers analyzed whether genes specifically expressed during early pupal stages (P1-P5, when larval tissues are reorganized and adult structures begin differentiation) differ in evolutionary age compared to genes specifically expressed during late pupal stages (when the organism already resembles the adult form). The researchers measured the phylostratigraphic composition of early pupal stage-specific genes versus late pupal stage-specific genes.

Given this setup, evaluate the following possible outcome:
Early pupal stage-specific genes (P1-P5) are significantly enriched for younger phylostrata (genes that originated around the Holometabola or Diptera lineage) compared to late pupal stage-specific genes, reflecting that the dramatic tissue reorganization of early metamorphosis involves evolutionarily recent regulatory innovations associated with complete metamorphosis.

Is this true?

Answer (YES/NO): NO